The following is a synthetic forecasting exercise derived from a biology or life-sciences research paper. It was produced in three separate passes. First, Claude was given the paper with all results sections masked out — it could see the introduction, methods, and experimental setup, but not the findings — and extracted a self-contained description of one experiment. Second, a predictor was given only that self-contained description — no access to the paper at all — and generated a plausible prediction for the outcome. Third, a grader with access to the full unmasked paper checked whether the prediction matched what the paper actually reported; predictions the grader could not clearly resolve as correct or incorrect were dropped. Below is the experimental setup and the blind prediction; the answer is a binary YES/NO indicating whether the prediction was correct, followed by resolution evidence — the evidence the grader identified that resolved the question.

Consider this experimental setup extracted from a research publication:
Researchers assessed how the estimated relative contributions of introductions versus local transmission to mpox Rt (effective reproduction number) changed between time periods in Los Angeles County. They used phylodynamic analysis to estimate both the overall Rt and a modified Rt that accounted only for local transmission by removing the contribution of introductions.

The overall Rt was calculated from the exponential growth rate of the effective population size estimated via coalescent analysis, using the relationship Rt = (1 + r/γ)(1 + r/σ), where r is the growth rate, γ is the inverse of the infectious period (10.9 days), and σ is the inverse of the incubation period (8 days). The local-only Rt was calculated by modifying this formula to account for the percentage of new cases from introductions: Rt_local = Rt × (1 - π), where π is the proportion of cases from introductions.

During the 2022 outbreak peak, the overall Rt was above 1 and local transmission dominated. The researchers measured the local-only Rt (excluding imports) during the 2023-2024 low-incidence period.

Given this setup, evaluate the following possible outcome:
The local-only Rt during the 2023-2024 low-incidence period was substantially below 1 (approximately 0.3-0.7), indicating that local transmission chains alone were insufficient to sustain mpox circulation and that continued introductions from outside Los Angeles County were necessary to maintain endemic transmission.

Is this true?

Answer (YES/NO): NO